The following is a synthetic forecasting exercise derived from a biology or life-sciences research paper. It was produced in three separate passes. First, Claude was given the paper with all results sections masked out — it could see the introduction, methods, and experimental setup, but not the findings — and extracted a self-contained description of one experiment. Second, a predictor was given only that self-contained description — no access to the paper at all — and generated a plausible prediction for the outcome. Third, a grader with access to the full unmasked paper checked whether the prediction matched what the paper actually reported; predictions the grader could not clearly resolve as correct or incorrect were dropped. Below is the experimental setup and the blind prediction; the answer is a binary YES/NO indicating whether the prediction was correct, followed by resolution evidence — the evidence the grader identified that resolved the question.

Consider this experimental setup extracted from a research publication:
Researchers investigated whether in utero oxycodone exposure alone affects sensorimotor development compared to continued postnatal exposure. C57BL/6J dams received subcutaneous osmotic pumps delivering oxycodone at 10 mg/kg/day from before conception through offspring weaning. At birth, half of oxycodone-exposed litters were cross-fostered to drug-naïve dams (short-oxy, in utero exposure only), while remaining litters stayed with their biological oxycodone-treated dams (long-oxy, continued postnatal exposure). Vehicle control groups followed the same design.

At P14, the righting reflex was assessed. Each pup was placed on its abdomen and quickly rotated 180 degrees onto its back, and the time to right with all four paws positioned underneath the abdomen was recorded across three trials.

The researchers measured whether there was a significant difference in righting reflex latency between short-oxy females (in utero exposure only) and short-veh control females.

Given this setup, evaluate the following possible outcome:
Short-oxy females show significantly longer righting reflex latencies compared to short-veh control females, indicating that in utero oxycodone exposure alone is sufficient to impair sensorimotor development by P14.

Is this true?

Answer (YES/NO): NO